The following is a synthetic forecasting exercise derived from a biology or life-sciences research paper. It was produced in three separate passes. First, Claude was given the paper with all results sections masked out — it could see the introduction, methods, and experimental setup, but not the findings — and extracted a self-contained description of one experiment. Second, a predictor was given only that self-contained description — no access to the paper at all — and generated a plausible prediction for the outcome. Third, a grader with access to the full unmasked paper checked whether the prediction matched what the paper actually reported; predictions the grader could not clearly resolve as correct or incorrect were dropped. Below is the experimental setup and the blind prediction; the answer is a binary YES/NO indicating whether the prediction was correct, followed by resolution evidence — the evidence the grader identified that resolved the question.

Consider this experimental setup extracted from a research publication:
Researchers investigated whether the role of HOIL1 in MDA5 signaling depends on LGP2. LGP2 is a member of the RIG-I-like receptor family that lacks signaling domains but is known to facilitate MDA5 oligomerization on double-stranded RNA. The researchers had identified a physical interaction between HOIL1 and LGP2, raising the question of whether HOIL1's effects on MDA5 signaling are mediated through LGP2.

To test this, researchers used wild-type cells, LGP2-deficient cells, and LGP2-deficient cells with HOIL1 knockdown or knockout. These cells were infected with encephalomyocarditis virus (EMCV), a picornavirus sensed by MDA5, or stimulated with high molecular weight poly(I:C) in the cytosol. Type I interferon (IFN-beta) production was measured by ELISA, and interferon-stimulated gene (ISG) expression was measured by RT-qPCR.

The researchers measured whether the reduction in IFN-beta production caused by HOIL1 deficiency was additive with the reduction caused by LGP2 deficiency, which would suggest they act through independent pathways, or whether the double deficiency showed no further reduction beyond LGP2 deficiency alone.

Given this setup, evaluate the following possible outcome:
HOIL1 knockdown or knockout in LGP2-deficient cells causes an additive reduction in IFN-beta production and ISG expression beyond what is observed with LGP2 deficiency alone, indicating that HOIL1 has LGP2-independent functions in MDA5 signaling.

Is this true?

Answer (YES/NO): NO